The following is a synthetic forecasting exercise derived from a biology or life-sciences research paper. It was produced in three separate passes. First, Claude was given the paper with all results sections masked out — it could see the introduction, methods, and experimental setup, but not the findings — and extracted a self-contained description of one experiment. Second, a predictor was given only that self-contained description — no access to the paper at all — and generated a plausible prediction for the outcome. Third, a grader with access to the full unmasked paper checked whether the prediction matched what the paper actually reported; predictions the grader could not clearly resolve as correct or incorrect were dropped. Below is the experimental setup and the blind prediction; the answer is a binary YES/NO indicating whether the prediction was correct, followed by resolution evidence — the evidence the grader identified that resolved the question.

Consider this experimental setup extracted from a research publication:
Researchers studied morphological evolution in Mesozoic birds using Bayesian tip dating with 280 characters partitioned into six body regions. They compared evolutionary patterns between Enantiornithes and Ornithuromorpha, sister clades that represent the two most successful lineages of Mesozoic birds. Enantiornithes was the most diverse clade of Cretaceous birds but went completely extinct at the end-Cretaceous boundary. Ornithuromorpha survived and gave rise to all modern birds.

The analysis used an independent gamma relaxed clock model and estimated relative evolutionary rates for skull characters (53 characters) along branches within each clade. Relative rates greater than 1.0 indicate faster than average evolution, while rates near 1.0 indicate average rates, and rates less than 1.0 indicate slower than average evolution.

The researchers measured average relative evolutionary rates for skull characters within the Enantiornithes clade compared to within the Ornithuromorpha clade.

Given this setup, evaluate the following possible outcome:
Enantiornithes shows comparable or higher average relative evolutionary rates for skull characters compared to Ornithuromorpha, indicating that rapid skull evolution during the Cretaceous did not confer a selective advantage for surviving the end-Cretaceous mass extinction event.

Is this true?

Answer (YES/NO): YES